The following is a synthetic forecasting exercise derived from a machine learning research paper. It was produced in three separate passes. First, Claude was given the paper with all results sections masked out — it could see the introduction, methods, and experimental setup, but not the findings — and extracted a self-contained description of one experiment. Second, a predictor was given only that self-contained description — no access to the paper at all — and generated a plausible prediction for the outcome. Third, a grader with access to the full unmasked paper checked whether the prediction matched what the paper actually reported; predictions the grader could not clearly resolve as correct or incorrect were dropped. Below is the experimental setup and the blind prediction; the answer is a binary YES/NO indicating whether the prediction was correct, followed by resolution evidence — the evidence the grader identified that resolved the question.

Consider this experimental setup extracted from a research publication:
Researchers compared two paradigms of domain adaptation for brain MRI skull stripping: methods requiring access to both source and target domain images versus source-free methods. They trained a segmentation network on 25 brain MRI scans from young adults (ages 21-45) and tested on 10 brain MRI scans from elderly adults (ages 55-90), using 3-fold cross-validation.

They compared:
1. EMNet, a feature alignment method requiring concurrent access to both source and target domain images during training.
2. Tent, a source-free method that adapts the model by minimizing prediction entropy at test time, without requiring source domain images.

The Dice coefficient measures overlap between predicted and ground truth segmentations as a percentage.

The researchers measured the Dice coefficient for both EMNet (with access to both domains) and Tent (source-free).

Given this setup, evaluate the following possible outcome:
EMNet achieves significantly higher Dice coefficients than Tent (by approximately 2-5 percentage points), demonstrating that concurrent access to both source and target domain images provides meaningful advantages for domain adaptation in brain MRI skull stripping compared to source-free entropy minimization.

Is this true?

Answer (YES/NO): NO